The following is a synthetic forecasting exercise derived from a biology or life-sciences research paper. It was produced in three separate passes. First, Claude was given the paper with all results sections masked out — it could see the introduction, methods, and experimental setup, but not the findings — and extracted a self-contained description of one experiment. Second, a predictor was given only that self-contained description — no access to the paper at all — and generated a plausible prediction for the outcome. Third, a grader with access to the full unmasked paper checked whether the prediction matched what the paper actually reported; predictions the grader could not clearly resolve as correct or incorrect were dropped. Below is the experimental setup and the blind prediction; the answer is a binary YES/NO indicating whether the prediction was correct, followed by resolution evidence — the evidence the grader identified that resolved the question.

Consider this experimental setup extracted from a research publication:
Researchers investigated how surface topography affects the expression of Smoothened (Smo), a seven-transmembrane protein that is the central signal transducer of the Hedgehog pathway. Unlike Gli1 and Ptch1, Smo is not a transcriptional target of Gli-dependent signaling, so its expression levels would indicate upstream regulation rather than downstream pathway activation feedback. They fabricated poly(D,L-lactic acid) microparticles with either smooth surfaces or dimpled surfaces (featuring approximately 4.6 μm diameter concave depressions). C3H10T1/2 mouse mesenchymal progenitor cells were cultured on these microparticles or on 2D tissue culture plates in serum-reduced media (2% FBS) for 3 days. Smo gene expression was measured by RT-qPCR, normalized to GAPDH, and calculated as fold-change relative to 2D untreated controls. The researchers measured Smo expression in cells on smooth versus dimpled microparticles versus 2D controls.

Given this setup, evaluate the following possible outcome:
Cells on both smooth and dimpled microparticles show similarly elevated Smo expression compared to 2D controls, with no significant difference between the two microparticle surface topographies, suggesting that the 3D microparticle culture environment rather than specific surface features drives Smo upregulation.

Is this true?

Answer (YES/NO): NO